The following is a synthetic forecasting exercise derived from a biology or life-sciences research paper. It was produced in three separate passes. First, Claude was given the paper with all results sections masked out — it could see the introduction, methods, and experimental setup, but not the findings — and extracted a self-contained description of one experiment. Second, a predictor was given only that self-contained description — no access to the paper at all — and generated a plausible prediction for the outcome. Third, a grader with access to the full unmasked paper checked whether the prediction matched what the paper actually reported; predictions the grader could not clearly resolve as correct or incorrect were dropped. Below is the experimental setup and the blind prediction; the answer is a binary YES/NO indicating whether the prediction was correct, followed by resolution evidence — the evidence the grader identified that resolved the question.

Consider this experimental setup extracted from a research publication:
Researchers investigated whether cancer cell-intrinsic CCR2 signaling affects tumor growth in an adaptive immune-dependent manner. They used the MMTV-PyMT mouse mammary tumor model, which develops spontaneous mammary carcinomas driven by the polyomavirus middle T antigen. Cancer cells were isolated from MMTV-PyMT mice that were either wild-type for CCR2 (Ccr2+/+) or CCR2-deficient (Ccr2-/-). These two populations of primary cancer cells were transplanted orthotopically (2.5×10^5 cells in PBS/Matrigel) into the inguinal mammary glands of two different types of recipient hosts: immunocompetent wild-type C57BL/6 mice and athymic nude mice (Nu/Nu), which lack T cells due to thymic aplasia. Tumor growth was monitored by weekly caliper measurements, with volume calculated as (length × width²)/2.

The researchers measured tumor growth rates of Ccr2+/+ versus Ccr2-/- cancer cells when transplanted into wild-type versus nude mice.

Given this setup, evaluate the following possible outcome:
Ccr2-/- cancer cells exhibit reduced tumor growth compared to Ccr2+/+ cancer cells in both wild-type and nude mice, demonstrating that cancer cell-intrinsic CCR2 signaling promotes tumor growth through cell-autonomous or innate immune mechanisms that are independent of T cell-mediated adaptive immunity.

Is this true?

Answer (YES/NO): NO